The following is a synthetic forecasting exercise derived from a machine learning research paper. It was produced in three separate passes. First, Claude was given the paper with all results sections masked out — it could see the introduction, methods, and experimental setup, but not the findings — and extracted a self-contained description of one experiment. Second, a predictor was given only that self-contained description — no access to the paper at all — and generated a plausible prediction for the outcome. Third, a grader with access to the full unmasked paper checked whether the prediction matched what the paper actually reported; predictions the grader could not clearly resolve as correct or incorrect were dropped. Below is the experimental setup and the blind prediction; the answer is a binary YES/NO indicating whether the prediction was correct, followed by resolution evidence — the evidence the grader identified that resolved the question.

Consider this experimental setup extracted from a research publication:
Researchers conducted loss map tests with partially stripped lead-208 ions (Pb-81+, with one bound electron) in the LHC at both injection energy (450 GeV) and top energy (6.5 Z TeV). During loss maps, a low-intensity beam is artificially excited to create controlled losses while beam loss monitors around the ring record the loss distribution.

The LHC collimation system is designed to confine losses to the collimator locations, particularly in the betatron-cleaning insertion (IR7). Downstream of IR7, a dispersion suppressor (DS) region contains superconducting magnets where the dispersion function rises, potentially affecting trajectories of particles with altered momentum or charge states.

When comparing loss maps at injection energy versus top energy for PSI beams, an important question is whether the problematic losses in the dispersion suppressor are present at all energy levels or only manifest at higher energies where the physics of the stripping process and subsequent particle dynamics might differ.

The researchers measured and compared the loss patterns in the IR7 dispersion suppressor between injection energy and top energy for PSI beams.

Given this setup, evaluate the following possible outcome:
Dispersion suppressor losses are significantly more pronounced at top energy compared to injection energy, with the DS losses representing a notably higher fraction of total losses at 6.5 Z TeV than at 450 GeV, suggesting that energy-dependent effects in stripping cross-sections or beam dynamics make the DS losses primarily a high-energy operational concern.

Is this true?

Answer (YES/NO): NO